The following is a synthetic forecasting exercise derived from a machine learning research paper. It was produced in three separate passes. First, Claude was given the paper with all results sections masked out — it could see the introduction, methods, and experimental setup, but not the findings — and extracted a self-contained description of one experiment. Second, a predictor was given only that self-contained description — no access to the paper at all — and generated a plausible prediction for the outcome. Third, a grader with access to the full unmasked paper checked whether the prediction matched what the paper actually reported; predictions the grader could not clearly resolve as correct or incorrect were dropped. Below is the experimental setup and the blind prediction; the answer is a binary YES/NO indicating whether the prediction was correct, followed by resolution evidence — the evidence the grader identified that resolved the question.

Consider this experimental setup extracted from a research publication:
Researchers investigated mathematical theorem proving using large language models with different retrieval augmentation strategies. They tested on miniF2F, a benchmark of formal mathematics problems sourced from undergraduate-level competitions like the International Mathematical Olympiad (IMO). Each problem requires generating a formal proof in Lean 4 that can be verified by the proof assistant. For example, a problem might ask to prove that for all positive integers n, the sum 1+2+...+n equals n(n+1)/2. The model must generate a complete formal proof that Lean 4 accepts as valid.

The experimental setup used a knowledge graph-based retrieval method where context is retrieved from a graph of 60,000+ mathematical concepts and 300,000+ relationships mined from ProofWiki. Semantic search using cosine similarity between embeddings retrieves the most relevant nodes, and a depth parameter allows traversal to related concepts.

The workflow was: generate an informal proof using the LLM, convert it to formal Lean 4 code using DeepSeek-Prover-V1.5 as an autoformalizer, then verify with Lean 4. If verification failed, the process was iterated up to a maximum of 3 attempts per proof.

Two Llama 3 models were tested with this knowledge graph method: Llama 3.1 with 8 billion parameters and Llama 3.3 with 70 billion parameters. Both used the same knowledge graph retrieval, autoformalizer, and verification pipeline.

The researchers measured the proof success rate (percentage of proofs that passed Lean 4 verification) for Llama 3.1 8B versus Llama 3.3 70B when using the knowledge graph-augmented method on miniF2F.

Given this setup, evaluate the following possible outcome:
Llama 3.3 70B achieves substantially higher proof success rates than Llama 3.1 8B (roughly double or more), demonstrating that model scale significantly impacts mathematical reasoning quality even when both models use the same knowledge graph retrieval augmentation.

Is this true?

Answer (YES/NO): NO